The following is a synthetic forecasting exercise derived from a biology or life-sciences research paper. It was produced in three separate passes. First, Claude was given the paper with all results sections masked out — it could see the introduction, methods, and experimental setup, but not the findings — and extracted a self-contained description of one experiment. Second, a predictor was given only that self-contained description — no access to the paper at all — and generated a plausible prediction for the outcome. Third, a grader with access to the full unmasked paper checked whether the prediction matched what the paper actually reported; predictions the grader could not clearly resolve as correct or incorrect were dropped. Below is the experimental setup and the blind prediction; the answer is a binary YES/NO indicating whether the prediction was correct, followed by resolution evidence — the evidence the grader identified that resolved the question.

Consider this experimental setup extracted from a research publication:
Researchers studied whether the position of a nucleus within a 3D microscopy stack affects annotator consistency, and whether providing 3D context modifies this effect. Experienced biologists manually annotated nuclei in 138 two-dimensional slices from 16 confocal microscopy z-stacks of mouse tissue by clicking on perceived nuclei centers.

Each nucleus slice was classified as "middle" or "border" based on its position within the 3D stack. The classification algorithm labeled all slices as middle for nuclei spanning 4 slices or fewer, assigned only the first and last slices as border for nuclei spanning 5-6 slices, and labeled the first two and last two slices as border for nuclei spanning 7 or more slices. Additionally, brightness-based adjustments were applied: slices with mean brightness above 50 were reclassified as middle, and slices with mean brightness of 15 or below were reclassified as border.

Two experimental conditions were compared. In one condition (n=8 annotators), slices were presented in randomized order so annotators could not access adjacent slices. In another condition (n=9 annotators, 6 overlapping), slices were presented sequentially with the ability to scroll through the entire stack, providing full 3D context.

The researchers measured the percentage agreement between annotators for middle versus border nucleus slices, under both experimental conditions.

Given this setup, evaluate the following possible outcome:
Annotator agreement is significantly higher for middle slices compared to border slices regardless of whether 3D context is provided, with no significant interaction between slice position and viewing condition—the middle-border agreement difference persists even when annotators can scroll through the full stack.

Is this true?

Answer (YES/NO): NO